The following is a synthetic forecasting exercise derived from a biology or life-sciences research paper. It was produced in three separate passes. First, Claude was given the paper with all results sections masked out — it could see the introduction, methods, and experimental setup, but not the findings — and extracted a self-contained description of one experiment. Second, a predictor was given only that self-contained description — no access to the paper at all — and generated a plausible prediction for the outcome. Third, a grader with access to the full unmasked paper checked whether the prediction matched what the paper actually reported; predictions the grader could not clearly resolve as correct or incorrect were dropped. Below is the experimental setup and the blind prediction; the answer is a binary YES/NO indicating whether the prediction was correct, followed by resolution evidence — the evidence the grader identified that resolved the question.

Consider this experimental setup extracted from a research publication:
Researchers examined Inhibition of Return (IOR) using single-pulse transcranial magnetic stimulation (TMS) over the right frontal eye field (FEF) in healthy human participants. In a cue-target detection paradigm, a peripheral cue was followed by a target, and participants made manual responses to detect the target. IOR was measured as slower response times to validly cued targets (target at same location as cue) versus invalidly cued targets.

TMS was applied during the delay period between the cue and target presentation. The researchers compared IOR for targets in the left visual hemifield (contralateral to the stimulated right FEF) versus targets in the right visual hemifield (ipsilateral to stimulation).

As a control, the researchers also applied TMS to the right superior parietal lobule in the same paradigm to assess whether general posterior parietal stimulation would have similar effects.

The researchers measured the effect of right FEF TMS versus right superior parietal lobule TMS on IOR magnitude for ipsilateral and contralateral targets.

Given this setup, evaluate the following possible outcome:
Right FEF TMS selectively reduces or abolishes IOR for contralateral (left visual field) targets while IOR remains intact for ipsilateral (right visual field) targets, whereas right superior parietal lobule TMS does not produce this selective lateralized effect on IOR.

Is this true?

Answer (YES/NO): NO